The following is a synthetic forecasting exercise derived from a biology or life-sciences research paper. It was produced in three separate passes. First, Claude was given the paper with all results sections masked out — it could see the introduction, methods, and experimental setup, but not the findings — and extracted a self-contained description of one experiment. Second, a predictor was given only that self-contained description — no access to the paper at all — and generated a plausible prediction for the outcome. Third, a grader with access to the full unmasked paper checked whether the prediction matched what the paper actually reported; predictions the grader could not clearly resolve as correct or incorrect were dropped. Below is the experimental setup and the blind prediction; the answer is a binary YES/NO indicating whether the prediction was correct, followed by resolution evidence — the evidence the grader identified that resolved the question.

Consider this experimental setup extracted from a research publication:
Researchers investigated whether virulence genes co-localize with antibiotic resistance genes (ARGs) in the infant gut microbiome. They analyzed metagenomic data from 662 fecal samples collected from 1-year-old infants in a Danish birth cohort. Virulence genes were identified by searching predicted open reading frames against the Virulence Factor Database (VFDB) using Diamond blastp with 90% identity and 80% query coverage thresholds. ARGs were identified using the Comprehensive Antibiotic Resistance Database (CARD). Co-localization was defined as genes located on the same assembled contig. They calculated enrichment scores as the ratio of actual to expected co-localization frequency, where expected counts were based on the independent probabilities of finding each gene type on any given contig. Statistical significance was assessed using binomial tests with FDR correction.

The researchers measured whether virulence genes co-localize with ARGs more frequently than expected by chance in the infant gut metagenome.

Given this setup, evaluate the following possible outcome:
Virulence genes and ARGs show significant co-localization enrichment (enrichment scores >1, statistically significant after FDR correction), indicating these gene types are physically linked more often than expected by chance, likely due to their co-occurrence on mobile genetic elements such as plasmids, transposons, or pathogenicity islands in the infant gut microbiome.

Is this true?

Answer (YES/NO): YES